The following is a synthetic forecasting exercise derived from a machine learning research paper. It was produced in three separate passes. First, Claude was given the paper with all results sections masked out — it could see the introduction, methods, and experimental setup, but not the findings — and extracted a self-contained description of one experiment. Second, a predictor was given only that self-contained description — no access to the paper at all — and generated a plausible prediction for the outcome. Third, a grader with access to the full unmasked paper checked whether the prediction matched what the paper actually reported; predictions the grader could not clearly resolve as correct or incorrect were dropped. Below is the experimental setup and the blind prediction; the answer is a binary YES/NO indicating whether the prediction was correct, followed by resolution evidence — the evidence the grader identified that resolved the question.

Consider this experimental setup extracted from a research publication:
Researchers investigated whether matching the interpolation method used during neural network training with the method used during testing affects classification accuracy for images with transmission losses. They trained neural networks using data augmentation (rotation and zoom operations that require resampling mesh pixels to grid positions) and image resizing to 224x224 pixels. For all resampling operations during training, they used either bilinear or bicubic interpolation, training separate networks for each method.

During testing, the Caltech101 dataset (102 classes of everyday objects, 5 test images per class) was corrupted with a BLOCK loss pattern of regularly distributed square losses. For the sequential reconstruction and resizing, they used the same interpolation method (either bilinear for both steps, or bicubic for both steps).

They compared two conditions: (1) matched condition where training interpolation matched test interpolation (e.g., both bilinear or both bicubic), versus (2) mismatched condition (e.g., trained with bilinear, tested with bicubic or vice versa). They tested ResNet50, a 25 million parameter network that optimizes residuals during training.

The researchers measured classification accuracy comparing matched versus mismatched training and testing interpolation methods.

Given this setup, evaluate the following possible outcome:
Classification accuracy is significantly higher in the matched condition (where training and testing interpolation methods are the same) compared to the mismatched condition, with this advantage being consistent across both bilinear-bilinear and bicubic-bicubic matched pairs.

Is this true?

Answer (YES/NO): NO